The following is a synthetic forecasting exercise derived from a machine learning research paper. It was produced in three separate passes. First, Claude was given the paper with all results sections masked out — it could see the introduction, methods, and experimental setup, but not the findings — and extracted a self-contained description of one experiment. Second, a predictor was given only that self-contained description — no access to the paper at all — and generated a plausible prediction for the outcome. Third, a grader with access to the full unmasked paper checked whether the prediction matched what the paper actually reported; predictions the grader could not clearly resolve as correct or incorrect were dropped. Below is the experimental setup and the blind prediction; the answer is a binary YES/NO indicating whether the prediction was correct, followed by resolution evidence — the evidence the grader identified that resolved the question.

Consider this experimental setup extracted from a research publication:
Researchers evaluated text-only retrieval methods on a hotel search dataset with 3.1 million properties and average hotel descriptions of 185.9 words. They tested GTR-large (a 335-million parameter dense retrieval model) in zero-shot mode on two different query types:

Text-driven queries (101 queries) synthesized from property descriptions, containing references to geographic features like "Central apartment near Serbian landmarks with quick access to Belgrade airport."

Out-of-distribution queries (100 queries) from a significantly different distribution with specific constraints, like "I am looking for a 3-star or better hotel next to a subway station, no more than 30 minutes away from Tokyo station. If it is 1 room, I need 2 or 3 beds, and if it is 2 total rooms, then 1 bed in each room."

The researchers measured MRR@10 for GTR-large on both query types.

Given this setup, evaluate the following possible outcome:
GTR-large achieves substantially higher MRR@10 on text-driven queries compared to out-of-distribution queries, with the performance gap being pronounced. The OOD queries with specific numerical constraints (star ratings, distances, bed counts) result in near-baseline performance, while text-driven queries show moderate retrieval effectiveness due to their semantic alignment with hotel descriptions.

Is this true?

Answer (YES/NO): NO